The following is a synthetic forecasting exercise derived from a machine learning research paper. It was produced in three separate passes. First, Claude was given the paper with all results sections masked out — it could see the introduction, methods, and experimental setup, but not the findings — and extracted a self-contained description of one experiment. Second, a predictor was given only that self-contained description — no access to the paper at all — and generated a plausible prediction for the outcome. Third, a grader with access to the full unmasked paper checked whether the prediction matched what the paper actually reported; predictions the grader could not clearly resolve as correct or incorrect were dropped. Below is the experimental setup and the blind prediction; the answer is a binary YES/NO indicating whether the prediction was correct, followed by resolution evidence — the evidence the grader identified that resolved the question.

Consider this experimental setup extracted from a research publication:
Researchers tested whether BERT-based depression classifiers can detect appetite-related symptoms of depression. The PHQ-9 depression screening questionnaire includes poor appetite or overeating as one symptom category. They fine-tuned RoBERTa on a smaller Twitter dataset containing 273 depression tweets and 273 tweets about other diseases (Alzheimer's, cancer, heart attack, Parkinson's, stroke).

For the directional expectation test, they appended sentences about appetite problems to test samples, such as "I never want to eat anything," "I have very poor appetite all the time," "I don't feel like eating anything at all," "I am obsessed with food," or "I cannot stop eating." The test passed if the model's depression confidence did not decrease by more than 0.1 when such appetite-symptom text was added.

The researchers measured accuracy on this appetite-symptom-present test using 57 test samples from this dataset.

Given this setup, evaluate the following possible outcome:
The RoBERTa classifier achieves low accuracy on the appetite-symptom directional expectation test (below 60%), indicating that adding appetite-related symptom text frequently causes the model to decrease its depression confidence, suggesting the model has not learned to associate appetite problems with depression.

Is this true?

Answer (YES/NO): NO